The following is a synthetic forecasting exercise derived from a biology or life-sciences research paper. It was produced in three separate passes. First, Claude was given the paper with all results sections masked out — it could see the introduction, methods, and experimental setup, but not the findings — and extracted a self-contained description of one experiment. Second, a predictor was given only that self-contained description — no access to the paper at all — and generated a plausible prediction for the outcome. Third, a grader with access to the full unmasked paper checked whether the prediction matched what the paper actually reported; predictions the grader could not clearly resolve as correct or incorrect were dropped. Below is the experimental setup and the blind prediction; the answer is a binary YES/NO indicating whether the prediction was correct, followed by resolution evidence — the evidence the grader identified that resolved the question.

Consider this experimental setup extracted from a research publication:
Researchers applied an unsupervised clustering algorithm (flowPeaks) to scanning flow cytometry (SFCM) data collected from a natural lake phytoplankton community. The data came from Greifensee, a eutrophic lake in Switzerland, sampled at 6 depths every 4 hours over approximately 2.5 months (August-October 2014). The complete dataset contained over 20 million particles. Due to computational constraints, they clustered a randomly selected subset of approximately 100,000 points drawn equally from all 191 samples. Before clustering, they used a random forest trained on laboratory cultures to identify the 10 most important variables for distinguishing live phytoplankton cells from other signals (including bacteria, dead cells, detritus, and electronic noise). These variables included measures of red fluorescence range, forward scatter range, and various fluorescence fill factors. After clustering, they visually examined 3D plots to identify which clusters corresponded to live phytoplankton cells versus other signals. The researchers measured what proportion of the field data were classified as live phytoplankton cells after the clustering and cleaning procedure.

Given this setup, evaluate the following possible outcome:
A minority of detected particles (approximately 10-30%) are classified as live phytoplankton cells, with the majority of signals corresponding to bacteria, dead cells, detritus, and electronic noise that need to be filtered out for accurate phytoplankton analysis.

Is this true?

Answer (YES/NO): NO